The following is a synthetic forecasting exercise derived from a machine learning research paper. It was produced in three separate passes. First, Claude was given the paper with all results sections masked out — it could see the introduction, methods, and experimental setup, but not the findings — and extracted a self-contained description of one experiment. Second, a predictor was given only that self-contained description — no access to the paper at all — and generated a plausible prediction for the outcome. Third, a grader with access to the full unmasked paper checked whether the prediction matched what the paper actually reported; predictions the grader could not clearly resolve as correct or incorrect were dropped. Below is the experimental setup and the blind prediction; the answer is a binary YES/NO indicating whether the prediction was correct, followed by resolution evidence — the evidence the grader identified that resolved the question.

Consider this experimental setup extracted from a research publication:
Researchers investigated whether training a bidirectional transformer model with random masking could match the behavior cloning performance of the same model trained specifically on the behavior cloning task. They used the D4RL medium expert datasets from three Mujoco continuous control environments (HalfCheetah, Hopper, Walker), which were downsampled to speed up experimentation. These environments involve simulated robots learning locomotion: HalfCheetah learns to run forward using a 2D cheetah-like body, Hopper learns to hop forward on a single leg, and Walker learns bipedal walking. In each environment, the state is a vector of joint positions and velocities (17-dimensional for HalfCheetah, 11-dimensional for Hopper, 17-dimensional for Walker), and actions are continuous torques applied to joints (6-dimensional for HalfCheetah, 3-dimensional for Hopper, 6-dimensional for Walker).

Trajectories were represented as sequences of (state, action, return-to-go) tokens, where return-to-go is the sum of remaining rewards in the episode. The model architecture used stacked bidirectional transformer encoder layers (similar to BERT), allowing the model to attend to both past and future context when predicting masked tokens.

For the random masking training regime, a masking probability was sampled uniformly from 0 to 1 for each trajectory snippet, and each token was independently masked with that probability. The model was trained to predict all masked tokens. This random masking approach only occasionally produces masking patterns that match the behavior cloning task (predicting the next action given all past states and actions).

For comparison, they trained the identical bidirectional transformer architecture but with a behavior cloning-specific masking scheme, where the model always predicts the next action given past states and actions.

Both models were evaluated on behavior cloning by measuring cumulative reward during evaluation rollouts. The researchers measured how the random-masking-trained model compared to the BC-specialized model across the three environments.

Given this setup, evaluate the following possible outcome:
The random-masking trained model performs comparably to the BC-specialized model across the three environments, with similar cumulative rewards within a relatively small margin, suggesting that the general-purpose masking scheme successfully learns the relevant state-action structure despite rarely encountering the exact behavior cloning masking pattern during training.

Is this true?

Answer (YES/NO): NO